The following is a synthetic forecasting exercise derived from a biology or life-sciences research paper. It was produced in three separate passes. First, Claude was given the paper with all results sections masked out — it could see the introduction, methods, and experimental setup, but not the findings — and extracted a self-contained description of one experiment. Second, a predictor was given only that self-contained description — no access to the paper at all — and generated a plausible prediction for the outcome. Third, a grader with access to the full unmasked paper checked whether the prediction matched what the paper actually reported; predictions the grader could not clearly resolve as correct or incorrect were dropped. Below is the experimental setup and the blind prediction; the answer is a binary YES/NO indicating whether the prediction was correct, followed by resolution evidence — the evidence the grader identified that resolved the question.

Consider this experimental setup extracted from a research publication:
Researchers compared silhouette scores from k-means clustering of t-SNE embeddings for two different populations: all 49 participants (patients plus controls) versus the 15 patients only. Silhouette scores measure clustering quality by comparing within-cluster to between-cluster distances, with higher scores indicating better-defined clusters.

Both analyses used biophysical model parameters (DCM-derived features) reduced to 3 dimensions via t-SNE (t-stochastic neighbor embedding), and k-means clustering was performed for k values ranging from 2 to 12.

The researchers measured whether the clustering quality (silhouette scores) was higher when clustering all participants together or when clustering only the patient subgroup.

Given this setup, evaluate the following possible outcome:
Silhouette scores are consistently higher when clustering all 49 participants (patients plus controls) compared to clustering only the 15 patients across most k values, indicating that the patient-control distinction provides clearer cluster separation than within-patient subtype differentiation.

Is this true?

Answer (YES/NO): NO